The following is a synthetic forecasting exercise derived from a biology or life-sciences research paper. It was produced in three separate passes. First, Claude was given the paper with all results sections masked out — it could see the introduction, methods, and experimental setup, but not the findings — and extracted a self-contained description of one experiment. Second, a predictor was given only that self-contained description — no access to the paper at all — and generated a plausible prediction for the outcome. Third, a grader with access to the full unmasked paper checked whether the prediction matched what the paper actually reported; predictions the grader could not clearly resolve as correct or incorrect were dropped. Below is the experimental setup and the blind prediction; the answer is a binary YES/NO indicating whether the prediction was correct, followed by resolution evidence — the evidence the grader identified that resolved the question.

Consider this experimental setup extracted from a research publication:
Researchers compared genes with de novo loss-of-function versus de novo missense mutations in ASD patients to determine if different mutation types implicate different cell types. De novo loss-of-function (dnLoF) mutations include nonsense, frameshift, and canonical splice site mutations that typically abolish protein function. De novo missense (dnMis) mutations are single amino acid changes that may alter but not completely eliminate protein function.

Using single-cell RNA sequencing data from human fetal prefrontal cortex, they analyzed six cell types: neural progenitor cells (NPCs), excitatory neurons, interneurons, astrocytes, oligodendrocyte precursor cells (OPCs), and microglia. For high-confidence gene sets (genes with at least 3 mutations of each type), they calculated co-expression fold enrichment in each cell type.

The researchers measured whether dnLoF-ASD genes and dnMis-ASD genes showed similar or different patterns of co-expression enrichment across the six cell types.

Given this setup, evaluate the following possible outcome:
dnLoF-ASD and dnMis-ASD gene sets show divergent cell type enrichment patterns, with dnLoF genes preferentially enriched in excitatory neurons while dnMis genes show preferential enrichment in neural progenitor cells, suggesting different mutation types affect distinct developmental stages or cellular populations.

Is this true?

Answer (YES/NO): NO